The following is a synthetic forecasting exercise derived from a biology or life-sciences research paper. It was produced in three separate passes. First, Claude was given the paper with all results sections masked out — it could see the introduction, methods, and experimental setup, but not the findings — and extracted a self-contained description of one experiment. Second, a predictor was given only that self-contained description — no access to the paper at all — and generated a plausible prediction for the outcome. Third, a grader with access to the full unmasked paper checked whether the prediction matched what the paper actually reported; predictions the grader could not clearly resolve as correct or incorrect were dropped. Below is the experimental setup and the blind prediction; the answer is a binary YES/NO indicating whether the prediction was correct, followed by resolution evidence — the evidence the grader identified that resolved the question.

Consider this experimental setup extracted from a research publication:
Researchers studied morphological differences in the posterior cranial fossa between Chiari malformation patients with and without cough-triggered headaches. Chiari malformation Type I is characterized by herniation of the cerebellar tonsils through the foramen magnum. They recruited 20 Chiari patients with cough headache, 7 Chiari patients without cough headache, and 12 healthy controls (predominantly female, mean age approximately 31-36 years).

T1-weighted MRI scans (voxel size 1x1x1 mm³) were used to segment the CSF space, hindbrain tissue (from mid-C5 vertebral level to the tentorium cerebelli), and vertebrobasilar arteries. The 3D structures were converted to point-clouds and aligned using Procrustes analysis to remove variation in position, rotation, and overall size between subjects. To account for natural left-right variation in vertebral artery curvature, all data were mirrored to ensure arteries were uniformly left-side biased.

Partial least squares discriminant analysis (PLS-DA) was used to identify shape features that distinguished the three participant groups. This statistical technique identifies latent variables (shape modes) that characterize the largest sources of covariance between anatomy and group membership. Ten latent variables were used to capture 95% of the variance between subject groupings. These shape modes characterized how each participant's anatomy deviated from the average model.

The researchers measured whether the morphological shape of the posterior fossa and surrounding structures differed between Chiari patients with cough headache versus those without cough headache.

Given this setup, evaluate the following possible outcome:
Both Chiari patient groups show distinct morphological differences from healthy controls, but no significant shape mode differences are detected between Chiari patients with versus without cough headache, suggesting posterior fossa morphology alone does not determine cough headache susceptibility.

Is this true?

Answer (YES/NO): NO